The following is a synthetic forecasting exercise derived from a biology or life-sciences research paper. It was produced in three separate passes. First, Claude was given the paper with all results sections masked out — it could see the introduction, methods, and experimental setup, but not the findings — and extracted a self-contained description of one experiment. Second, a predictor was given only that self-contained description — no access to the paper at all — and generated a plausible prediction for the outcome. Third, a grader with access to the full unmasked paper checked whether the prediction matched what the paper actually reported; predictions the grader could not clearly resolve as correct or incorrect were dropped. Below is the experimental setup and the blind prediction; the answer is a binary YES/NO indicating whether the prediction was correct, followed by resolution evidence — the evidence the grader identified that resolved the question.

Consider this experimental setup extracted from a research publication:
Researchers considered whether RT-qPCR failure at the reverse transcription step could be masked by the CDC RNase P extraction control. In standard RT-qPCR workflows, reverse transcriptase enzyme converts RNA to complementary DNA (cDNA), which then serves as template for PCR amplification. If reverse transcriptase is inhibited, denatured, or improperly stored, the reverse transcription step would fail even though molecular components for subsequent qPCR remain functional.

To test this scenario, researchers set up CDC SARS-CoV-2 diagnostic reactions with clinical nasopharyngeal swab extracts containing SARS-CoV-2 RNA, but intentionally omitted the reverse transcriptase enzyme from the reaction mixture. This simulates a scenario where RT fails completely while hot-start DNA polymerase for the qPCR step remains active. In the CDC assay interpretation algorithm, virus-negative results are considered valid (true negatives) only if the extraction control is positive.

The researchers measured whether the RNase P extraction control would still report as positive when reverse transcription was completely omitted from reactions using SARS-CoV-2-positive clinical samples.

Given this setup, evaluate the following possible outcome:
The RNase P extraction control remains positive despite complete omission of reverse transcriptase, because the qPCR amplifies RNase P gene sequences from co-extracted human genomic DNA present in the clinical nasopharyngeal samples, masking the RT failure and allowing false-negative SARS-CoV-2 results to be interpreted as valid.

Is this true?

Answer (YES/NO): YES